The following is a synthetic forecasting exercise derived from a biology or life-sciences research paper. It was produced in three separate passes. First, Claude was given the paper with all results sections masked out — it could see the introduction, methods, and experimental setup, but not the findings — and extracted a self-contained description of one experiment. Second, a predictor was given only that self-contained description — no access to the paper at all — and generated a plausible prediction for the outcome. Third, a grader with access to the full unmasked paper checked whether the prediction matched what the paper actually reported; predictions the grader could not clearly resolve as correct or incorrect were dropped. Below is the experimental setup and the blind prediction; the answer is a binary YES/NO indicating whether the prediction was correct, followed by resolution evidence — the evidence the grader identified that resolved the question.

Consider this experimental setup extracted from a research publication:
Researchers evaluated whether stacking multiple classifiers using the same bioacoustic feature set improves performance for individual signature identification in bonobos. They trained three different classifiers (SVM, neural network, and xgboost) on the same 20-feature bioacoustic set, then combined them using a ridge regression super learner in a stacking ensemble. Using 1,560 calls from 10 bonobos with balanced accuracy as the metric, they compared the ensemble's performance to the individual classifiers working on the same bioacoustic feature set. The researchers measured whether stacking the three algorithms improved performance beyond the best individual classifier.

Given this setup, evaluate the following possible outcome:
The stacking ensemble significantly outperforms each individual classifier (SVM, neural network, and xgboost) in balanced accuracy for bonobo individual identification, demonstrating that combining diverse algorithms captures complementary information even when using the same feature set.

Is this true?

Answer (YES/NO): NO